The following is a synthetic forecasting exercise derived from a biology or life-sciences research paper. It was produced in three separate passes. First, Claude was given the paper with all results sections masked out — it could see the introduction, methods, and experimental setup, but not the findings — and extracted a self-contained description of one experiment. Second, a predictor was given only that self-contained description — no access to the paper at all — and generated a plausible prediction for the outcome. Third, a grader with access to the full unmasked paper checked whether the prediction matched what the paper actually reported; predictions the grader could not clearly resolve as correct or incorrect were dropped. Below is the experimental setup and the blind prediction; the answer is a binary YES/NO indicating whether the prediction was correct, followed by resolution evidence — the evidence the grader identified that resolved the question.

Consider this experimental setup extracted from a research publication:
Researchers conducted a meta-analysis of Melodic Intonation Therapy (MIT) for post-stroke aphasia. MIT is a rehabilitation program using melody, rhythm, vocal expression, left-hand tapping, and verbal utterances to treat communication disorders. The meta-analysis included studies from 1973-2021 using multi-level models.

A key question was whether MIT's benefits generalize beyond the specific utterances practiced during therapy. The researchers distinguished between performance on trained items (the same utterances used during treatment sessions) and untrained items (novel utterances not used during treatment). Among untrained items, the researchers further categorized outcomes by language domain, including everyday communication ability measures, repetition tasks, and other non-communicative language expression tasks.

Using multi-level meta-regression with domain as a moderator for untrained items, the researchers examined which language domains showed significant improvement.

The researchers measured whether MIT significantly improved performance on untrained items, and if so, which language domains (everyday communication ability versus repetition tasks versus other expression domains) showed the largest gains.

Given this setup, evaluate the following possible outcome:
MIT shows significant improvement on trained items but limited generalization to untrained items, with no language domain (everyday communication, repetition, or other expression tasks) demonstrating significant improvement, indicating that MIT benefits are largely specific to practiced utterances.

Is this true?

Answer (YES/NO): NO